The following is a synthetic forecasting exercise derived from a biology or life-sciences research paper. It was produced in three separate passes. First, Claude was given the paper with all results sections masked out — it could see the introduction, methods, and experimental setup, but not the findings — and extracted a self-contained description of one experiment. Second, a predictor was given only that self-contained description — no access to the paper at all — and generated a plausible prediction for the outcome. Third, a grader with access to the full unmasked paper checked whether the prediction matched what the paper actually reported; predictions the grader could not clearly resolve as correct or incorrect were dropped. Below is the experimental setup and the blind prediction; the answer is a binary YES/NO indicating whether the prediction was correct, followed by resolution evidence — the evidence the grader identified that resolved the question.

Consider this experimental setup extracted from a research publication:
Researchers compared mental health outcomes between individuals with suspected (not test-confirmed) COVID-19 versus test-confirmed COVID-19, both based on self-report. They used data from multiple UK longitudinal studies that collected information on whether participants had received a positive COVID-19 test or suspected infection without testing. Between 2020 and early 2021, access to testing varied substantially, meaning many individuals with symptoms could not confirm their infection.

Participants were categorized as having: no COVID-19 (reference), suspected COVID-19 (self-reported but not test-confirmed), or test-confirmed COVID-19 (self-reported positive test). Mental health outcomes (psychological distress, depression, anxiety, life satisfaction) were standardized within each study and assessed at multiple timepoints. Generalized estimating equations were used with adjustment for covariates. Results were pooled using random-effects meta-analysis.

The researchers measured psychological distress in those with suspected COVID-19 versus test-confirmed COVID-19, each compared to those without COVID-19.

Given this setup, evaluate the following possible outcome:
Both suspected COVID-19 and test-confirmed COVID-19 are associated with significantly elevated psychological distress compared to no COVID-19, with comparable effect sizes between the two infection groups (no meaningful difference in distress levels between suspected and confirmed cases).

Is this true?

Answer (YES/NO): YES